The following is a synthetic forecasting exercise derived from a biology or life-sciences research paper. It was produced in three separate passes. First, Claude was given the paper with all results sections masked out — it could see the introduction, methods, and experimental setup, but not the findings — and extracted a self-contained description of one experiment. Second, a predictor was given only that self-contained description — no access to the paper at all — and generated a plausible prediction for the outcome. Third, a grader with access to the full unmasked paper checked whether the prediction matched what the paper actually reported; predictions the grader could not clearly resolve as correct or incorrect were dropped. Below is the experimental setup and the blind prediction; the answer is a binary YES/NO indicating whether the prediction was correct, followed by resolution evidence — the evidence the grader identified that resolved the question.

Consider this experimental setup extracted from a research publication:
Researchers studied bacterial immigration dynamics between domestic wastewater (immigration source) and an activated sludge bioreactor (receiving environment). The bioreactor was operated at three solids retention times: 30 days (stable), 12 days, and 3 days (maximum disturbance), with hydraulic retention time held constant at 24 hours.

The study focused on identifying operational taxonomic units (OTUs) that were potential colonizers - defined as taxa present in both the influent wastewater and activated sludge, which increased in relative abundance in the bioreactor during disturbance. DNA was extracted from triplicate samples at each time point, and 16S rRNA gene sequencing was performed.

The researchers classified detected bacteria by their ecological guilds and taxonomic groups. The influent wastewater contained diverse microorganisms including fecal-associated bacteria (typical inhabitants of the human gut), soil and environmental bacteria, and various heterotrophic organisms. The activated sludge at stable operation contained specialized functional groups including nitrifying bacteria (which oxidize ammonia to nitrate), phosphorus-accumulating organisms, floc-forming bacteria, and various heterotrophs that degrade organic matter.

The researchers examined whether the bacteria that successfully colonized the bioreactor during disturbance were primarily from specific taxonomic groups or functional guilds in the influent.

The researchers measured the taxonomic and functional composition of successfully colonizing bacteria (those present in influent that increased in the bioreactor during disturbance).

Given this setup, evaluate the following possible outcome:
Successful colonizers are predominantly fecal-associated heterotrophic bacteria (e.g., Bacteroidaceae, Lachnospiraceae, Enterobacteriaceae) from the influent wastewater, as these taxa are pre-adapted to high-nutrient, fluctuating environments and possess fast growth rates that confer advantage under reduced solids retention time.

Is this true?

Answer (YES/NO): NO